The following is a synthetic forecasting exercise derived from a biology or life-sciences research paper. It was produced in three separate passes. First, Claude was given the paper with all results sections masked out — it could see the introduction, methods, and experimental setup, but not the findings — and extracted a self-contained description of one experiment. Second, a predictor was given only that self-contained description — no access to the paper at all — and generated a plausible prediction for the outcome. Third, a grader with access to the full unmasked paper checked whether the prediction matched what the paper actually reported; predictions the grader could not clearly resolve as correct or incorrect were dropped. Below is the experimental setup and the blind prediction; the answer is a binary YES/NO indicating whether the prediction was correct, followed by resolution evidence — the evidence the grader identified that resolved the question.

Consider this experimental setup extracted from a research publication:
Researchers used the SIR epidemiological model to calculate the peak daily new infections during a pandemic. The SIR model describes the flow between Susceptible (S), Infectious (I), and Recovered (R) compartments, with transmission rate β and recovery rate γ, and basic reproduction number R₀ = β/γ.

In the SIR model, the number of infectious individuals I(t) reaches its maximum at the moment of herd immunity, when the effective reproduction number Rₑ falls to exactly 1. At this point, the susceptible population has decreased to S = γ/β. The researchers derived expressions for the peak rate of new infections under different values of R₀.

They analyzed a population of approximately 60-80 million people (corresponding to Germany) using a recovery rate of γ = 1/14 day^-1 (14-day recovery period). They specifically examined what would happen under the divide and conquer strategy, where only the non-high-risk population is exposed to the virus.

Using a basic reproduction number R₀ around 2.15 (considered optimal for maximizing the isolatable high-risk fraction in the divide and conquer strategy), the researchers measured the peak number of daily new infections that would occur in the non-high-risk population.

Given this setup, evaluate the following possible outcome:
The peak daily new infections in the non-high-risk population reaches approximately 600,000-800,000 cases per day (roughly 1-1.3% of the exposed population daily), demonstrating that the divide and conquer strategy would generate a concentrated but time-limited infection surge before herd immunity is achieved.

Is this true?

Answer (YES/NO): NO